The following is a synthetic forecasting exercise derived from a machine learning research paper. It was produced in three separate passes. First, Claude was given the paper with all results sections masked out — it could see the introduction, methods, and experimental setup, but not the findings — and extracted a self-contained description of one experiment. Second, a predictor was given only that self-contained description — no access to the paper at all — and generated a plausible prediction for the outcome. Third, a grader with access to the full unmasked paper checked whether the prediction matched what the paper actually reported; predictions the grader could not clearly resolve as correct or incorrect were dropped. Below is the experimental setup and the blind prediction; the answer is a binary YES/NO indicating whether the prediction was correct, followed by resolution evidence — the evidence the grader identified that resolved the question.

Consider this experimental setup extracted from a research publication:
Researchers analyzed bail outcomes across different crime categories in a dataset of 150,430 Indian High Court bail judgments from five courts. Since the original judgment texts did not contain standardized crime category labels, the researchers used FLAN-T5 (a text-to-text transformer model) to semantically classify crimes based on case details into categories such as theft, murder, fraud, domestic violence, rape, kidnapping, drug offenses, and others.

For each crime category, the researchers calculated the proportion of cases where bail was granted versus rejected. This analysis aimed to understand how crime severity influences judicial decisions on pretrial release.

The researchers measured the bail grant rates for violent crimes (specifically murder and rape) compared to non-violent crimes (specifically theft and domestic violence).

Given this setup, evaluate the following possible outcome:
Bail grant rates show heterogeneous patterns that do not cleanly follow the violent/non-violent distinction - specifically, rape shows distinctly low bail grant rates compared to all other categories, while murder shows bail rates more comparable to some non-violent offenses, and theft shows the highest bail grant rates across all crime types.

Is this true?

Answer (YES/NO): NO